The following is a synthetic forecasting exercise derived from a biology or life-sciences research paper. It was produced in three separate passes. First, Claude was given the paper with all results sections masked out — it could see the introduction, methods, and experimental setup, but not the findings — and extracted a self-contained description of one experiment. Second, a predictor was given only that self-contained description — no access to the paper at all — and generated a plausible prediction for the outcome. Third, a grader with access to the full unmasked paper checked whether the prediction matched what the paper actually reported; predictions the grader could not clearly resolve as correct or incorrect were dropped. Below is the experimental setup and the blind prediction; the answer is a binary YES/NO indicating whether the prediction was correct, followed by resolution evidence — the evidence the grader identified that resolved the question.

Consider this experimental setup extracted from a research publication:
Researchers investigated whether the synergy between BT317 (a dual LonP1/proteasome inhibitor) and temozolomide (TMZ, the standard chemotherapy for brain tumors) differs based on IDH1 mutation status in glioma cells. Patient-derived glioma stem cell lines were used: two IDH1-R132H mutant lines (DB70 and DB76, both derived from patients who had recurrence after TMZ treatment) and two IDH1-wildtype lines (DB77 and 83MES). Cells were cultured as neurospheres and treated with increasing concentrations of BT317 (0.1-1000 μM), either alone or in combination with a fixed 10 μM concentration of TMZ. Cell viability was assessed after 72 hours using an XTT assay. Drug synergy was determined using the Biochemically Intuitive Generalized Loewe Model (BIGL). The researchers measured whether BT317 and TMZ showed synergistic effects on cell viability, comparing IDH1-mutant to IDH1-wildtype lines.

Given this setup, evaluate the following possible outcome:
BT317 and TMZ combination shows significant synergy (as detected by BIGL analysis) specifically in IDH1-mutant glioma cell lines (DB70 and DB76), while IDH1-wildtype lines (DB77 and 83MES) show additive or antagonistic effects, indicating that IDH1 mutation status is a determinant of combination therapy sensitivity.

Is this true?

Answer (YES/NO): YES